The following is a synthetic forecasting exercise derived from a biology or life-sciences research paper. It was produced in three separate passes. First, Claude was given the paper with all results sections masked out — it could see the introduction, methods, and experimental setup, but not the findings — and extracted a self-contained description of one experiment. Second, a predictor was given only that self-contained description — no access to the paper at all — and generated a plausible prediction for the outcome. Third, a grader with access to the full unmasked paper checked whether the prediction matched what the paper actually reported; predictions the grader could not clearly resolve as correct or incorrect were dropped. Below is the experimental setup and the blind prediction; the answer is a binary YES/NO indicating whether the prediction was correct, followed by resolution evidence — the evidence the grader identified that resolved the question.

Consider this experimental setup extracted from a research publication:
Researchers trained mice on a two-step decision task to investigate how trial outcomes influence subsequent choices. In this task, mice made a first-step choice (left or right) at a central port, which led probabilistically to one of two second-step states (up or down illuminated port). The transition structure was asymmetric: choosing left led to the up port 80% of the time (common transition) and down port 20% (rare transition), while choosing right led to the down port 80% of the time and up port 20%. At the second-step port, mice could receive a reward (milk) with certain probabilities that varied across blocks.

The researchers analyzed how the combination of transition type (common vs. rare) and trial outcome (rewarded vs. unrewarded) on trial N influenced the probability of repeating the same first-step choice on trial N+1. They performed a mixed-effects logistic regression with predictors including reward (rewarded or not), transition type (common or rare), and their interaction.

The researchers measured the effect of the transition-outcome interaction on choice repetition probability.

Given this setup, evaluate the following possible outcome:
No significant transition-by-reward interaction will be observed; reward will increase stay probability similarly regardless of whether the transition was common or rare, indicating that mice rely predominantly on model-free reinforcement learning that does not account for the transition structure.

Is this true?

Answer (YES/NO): NO